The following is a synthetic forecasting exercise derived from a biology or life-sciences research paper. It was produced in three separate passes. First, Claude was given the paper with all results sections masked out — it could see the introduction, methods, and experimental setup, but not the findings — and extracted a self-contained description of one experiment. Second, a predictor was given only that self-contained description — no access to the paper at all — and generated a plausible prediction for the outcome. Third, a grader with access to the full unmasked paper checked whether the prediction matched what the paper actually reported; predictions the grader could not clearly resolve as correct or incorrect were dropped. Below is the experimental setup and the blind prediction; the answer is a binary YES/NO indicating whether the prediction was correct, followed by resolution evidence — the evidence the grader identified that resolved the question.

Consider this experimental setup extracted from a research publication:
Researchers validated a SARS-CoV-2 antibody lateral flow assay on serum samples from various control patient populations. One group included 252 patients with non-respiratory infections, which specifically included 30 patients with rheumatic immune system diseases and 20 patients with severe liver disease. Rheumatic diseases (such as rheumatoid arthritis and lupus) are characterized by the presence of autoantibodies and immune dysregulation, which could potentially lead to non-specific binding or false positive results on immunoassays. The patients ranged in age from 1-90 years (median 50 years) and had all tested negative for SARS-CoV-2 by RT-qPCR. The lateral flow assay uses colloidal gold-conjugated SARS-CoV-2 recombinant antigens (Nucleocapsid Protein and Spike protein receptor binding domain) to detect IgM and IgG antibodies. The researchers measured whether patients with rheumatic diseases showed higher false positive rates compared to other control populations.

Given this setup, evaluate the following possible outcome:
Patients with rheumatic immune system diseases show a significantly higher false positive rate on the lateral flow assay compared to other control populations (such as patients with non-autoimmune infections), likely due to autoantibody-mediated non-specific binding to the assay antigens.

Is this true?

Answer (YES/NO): NO